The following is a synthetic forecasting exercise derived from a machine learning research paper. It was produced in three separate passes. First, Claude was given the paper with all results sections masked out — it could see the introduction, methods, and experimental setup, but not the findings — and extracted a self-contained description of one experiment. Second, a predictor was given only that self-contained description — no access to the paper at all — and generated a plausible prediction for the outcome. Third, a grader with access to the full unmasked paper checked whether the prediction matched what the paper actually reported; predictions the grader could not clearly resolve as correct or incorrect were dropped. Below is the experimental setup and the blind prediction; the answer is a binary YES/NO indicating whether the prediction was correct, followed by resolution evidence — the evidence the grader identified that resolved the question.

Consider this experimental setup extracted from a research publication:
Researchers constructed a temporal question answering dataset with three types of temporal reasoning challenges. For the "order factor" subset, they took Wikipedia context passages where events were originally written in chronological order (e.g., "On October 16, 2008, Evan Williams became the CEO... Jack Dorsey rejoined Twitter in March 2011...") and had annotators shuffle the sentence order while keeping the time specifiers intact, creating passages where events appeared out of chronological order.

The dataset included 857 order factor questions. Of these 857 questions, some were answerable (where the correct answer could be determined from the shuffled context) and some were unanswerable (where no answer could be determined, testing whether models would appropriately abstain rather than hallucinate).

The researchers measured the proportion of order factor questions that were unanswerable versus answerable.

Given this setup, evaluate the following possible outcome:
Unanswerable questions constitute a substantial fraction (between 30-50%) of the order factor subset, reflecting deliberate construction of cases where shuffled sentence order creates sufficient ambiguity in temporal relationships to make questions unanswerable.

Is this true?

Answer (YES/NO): NO